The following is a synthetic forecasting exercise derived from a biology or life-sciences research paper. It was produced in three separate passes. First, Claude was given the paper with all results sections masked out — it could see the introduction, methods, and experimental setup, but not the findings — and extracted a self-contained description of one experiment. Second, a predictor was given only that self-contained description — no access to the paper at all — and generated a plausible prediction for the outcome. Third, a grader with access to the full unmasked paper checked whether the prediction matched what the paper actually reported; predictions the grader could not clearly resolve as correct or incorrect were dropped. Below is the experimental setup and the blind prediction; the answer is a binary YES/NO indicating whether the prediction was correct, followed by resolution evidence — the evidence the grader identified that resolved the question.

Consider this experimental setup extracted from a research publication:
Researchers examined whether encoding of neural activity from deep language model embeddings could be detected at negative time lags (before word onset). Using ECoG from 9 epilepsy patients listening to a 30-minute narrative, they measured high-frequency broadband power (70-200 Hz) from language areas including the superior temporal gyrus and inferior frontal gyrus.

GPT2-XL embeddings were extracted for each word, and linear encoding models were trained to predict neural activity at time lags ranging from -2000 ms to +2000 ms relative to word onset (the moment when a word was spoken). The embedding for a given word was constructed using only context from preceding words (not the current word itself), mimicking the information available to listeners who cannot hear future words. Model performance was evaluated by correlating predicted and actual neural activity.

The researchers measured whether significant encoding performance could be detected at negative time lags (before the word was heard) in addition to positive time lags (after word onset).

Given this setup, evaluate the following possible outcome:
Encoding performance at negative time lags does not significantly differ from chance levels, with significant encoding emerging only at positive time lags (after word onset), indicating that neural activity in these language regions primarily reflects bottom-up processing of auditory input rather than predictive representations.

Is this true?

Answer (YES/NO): NO